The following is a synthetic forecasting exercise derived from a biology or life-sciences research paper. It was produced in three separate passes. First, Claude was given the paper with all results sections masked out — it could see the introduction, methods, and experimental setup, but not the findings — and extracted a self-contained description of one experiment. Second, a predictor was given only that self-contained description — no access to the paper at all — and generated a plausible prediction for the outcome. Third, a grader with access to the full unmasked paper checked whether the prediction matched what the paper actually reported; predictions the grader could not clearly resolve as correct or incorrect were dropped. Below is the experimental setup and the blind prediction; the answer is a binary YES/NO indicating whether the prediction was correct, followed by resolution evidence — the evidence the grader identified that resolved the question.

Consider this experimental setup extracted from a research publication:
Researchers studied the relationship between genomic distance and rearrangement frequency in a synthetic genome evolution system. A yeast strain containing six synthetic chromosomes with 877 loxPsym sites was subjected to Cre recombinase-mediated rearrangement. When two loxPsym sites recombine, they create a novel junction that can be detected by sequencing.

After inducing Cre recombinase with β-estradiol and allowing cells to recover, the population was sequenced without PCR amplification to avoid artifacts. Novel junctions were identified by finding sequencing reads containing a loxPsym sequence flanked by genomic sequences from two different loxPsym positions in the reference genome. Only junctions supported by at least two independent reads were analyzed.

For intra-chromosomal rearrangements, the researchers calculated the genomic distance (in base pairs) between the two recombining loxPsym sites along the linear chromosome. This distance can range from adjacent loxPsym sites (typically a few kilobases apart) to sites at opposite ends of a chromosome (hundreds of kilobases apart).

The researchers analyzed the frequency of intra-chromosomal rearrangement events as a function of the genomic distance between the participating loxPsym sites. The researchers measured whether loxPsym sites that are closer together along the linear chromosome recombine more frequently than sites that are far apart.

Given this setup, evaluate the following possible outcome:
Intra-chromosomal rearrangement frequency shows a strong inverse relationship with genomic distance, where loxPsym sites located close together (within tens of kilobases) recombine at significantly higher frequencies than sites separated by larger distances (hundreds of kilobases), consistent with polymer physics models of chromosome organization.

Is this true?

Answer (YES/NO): YES